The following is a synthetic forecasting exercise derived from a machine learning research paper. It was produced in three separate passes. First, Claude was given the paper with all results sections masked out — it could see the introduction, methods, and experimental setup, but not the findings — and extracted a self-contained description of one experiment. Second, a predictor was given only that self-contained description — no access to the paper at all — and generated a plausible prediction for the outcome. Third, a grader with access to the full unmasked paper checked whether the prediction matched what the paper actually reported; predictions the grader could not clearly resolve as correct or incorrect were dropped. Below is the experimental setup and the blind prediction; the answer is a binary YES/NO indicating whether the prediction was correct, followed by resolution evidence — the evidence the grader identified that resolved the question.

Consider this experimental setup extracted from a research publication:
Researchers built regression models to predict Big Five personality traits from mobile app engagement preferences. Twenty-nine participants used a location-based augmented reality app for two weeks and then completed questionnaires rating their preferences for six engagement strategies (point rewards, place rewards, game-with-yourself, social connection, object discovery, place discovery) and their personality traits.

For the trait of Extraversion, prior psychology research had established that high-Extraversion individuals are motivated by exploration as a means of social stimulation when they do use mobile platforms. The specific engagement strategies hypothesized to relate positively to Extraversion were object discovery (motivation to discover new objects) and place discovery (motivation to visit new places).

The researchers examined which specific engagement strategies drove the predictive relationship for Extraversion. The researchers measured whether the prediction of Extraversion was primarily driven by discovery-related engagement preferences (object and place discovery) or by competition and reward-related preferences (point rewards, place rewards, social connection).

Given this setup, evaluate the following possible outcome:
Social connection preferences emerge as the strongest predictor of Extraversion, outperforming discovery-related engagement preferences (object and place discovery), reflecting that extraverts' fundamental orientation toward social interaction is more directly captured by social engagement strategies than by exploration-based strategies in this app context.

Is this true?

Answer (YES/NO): NO